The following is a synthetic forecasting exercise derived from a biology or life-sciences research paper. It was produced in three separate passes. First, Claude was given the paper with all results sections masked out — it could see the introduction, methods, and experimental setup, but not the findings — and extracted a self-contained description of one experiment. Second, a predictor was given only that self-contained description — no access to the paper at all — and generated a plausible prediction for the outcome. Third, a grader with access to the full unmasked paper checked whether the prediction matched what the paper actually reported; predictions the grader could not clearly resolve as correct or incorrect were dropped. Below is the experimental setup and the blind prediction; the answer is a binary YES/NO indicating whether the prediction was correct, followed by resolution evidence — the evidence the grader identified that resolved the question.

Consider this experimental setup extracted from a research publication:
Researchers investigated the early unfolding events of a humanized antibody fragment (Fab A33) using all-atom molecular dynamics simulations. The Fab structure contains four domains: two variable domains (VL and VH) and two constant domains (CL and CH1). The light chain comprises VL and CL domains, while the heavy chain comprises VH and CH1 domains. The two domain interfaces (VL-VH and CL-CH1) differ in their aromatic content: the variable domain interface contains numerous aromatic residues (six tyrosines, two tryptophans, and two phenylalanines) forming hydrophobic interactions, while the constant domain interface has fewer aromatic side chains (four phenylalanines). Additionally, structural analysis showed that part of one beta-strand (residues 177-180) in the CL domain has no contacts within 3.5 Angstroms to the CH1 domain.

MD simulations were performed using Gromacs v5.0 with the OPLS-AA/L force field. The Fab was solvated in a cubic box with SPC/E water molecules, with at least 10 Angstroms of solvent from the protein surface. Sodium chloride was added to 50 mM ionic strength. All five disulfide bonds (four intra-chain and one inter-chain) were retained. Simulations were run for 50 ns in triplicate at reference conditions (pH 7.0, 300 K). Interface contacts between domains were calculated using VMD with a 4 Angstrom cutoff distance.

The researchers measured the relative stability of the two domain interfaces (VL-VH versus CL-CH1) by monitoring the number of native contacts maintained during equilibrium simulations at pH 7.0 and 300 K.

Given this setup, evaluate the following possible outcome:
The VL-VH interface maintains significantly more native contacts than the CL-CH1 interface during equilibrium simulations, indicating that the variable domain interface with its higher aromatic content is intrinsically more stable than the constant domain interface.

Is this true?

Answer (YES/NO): NO